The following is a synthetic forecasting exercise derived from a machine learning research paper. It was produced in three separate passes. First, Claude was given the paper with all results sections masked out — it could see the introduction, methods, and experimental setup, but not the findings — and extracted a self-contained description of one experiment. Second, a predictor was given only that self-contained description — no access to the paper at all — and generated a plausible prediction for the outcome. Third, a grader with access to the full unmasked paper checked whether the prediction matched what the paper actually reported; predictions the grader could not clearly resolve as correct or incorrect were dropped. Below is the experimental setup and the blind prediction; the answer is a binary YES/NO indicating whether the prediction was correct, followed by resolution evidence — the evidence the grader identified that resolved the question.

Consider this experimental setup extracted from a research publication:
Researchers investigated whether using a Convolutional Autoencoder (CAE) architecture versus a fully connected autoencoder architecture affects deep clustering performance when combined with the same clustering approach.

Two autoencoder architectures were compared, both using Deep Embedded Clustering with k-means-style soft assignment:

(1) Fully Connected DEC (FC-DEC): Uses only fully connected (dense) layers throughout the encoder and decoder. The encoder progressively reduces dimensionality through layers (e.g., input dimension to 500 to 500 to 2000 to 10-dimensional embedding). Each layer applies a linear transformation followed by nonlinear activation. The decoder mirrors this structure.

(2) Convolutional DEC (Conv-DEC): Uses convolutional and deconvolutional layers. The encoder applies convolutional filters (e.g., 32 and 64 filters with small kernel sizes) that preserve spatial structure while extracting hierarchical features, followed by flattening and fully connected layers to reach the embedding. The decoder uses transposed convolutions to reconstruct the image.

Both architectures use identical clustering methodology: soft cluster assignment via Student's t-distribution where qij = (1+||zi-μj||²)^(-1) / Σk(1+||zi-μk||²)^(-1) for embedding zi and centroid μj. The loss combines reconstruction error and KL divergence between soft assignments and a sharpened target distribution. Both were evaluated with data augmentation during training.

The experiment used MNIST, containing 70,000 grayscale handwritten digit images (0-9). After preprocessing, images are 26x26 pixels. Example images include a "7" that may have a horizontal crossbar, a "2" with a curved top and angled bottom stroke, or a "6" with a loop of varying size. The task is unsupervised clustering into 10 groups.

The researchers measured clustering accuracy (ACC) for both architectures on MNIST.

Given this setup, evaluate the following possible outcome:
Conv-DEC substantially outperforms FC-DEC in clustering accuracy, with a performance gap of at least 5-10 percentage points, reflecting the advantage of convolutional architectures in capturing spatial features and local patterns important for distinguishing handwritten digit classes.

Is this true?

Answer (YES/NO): NO